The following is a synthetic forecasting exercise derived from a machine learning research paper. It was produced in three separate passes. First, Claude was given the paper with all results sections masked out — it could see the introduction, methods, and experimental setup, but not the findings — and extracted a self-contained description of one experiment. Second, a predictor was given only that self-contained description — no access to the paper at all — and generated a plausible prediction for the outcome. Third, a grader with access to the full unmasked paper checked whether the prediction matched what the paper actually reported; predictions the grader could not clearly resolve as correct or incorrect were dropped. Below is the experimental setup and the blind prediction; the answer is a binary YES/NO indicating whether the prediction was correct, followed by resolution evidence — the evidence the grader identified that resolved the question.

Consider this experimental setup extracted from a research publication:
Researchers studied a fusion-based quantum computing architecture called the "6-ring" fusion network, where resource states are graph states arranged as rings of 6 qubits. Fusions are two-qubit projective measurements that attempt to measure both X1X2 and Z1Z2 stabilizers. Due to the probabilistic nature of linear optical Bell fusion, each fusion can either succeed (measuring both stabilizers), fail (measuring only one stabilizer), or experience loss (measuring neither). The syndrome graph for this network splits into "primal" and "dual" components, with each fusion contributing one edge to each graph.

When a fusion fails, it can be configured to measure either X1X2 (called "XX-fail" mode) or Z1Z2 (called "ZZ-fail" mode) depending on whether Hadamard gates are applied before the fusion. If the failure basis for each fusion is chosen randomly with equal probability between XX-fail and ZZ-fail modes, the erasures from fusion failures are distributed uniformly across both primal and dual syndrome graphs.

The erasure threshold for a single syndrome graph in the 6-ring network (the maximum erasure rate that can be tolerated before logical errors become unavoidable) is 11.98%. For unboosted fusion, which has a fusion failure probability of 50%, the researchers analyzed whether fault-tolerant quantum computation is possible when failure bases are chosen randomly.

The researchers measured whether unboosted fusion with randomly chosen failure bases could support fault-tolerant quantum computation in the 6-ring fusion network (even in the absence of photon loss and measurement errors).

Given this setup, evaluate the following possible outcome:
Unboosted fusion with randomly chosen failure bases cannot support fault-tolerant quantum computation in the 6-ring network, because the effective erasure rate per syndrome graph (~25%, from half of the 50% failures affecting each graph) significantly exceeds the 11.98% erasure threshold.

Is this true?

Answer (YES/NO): YES